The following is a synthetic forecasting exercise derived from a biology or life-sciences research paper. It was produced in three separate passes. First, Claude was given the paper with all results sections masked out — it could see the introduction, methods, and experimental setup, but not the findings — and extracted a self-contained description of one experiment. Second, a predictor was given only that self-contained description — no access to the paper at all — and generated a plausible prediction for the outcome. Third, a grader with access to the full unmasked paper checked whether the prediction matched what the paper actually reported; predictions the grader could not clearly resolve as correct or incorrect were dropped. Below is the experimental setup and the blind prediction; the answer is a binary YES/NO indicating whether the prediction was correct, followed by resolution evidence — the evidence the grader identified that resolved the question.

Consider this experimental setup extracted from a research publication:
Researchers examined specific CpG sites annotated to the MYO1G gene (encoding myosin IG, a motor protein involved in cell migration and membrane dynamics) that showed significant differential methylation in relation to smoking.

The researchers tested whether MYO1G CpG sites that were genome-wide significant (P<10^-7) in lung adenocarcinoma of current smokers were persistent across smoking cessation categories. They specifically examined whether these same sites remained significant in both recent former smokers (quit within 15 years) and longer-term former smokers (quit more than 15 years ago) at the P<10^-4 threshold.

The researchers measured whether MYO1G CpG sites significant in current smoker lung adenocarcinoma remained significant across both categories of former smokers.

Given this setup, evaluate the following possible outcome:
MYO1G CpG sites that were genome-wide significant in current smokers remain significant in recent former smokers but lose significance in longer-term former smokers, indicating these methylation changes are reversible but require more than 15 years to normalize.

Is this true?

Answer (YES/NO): NO